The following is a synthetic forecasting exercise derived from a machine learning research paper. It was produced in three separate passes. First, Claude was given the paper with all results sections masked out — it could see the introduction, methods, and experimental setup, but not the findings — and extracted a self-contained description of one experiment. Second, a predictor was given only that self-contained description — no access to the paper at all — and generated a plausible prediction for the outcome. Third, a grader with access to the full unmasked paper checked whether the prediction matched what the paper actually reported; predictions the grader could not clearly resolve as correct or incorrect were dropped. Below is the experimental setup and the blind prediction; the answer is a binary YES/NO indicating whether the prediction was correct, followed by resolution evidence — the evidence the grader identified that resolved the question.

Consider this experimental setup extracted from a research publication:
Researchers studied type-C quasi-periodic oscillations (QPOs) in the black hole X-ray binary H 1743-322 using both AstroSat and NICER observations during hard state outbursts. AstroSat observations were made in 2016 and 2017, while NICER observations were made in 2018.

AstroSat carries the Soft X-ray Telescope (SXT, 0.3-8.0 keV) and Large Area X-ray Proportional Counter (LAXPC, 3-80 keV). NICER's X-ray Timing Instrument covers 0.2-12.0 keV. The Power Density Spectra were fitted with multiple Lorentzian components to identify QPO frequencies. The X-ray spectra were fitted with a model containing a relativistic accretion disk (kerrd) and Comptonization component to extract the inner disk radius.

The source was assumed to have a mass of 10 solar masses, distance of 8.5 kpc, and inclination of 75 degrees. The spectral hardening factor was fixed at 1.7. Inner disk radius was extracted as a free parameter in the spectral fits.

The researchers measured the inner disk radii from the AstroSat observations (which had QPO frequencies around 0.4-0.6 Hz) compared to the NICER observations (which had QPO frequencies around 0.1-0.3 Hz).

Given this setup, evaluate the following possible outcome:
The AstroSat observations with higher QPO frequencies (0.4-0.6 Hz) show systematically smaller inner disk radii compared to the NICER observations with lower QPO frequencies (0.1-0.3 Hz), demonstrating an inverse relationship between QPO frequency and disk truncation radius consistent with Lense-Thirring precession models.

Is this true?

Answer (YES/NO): NO